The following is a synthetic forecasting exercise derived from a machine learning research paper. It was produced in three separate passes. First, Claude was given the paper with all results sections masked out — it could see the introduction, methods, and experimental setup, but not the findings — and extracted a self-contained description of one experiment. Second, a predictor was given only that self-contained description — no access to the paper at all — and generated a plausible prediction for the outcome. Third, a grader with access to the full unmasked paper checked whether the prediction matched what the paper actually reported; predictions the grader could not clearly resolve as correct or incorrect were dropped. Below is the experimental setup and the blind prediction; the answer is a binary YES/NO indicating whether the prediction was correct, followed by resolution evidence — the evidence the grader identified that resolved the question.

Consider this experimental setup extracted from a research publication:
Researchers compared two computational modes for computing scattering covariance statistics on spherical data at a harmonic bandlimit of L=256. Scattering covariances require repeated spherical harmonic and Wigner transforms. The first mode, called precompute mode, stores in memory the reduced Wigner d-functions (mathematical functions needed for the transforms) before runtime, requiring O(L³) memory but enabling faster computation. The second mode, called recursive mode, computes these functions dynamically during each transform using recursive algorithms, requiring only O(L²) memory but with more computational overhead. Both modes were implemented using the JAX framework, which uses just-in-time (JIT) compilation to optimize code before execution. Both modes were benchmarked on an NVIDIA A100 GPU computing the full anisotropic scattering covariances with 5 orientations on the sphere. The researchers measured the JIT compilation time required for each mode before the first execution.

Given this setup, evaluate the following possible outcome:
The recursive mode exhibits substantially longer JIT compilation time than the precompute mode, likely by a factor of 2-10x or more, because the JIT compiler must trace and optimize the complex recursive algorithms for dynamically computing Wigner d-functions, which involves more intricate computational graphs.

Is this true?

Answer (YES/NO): YES